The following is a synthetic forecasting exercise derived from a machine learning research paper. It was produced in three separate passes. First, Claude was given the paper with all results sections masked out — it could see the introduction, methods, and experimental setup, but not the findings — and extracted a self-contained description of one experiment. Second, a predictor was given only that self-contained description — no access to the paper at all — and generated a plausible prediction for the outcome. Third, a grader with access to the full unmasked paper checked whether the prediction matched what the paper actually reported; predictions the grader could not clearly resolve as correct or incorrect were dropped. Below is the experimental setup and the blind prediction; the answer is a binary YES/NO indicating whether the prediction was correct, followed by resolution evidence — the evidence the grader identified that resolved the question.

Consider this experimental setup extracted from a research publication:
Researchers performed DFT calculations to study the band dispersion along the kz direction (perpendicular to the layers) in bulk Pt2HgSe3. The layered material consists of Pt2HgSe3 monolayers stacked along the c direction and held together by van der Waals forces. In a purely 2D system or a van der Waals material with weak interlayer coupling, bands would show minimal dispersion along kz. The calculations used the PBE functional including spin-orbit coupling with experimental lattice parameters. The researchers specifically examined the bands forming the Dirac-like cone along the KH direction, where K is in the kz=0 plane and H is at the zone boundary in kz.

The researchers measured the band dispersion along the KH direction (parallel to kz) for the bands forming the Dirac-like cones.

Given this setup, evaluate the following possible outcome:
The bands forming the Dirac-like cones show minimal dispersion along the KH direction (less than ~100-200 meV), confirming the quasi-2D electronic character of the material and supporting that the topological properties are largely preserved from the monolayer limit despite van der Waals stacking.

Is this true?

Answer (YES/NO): NO